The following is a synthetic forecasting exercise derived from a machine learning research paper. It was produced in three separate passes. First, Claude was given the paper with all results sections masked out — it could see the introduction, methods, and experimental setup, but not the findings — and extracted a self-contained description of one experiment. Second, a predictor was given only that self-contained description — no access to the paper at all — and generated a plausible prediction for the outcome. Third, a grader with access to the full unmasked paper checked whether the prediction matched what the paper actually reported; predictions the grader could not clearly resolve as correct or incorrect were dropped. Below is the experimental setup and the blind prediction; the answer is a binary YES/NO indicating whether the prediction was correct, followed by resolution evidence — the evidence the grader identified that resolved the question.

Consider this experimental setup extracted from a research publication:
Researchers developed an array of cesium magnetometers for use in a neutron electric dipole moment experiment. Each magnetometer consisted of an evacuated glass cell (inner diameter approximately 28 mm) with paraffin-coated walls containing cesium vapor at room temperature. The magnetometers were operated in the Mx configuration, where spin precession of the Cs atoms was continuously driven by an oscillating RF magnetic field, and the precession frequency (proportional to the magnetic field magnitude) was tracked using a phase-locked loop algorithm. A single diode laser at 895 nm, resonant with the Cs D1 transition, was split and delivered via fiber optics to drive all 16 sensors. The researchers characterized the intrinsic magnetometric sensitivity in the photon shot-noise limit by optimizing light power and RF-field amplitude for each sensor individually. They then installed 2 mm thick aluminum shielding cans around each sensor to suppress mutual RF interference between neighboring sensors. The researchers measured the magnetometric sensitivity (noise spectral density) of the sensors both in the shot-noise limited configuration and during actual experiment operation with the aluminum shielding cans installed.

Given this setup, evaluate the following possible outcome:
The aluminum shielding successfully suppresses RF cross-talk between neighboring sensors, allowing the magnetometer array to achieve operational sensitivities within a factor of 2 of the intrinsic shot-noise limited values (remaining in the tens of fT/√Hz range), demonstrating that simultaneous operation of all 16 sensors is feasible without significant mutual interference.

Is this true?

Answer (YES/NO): NO